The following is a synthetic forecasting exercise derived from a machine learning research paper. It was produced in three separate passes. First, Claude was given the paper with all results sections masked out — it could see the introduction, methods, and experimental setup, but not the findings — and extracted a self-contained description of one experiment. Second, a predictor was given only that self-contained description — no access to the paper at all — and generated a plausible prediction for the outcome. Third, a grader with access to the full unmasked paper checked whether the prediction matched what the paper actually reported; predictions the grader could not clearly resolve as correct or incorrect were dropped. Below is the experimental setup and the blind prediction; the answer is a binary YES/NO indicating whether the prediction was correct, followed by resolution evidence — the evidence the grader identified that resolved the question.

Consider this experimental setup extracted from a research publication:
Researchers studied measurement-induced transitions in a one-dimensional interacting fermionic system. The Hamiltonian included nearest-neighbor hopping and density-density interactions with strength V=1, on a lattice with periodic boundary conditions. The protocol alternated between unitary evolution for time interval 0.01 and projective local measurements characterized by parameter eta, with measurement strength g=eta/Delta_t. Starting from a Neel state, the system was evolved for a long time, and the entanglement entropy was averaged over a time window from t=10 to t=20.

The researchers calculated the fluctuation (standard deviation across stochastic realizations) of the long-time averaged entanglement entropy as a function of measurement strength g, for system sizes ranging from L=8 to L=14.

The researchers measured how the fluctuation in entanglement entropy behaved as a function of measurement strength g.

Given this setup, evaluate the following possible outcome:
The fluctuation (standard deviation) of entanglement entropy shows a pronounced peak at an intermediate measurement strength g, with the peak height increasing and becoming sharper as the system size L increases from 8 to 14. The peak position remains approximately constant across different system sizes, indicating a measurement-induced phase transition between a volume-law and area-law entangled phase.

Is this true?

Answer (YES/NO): NO